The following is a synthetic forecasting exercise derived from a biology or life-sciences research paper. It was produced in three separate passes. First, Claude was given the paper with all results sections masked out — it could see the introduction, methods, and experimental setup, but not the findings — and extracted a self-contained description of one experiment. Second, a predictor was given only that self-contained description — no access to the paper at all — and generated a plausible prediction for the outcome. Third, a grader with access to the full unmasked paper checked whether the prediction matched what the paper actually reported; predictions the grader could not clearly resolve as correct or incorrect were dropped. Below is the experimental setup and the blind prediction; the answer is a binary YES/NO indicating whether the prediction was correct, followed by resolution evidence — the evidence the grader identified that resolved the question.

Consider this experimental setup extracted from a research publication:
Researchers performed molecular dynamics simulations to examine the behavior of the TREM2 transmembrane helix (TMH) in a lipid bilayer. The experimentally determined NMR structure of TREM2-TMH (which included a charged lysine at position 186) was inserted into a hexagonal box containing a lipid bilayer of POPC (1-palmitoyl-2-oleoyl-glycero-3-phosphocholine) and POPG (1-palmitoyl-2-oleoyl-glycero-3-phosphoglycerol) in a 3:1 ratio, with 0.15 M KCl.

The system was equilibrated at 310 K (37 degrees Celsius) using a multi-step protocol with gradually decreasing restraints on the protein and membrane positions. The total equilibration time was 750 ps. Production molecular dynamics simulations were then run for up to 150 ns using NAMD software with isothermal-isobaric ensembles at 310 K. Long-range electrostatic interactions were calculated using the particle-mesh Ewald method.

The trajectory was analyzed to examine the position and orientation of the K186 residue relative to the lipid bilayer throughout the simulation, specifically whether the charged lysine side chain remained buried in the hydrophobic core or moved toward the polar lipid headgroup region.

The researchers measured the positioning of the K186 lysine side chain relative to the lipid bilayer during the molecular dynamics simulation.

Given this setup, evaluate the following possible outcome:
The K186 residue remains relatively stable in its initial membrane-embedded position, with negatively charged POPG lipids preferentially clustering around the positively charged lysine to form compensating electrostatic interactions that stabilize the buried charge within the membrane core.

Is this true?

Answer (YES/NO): NO